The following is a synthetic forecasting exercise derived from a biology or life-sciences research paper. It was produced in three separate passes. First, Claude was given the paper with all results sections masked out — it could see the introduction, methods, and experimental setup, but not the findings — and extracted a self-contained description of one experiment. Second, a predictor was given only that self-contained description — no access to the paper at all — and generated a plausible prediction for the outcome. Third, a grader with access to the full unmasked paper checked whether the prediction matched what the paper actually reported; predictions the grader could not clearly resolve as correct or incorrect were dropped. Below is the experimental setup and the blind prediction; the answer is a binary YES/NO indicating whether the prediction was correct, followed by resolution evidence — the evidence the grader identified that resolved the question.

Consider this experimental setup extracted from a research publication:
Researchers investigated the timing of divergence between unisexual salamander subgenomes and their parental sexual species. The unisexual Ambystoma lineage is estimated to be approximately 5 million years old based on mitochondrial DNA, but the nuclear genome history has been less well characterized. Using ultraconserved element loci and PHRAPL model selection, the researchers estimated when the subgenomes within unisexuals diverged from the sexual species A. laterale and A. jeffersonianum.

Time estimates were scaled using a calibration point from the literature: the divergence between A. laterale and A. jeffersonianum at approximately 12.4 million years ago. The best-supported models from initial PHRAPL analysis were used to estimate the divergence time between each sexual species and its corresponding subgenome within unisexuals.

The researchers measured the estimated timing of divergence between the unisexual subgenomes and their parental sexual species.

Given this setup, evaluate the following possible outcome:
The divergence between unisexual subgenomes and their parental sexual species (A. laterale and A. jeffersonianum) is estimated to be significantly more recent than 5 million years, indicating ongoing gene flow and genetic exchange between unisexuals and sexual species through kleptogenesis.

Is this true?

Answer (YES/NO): NO